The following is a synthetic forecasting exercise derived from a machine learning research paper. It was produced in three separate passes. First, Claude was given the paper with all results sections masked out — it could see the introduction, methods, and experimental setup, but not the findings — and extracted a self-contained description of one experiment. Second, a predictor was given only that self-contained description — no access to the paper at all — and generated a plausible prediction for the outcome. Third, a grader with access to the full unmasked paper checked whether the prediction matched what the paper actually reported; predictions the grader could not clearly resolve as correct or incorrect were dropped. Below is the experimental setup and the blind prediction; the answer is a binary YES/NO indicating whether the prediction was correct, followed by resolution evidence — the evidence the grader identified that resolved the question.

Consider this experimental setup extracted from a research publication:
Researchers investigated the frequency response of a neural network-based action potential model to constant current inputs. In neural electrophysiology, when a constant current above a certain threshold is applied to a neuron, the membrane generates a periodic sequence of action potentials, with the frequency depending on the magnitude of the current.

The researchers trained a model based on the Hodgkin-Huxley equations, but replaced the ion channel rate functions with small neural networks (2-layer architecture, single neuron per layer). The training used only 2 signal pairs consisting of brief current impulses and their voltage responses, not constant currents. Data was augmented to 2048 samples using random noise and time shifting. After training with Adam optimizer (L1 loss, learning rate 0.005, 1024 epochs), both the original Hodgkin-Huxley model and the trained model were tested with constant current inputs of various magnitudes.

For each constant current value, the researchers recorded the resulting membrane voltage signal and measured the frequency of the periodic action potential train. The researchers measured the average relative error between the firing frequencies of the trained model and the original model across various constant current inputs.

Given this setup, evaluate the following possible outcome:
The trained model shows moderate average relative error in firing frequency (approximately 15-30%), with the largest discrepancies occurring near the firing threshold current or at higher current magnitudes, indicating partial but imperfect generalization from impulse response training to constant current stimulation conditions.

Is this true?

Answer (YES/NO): YES